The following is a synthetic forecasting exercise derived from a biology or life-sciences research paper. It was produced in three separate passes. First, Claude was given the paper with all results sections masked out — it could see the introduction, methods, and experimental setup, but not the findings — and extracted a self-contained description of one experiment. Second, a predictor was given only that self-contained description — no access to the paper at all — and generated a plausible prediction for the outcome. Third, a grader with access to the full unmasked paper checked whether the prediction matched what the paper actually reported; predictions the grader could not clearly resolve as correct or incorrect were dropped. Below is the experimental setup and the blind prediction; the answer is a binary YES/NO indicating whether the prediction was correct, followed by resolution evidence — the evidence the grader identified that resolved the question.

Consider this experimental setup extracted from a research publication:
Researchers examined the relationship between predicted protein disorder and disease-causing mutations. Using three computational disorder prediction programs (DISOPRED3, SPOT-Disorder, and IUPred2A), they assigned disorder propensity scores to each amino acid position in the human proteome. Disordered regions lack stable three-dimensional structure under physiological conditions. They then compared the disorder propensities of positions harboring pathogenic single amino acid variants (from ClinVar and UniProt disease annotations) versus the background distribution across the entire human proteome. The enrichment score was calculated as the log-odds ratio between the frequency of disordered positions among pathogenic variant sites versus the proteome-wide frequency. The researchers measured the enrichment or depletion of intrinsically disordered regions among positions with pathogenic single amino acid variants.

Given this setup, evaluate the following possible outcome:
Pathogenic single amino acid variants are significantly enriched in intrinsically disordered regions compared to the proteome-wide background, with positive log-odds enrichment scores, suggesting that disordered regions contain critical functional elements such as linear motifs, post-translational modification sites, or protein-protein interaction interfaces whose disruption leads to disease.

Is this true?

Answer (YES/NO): NO